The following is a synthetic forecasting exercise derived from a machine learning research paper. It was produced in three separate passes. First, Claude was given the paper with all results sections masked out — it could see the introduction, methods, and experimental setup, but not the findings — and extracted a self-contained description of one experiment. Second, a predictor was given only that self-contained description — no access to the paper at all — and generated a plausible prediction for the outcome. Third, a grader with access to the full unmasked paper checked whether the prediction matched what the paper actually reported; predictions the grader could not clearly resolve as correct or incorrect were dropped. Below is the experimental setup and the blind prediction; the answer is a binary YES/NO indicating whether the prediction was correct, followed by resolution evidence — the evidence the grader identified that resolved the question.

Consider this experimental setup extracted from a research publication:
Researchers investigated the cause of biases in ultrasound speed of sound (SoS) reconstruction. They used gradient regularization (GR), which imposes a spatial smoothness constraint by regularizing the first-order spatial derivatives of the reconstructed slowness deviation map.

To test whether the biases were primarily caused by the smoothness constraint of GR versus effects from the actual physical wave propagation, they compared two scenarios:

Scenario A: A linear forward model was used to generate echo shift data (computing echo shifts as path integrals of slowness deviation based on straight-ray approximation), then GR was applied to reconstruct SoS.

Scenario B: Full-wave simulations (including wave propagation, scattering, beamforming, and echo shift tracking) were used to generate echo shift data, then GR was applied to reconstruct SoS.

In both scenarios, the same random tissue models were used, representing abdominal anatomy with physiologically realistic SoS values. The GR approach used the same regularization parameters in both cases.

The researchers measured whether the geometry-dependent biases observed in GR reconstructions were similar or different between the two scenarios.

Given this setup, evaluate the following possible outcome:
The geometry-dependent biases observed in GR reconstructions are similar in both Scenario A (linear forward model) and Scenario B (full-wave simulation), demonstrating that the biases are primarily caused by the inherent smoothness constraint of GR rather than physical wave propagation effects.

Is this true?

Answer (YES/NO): YES